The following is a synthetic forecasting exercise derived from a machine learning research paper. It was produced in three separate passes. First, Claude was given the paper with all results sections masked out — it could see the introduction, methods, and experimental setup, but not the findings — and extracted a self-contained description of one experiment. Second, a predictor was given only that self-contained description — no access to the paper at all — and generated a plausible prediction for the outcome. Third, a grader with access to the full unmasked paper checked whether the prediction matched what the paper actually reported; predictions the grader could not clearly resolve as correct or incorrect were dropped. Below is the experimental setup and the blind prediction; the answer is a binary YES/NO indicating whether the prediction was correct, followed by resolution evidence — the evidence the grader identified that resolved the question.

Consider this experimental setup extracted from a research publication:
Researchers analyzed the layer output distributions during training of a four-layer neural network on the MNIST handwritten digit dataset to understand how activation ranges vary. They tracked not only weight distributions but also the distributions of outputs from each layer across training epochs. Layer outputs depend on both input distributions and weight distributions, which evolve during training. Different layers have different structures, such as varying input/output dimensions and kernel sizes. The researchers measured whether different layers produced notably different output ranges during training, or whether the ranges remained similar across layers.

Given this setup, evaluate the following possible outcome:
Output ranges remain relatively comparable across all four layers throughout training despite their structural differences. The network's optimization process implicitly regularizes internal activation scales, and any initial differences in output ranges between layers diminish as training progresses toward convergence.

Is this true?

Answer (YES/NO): NO